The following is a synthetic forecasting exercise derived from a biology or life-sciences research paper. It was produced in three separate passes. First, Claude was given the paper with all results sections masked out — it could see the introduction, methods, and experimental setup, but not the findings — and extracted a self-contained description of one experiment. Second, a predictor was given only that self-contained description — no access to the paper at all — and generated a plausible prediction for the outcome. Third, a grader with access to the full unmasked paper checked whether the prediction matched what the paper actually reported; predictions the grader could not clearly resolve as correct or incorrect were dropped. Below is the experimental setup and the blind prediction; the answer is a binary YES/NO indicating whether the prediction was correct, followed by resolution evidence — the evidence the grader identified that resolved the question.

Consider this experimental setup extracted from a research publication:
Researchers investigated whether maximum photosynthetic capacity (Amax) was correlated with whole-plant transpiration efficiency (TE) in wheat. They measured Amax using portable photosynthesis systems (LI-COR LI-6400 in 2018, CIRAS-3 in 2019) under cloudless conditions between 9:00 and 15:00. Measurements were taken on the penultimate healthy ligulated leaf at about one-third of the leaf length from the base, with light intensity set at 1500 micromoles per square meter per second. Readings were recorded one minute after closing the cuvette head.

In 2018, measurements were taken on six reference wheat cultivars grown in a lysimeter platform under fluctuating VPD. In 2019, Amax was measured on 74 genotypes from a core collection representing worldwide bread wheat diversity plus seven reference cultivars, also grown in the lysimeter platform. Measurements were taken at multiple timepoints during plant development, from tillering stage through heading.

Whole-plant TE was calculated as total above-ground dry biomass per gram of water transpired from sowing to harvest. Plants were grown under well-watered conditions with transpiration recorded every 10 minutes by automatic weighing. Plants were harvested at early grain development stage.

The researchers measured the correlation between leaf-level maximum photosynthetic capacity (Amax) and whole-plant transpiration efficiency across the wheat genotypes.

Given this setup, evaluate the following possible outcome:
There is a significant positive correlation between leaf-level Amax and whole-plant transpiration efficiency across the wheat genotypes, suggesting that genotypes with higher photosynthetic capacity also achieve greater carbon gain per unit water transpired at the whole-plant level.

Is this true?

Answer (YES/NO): NO